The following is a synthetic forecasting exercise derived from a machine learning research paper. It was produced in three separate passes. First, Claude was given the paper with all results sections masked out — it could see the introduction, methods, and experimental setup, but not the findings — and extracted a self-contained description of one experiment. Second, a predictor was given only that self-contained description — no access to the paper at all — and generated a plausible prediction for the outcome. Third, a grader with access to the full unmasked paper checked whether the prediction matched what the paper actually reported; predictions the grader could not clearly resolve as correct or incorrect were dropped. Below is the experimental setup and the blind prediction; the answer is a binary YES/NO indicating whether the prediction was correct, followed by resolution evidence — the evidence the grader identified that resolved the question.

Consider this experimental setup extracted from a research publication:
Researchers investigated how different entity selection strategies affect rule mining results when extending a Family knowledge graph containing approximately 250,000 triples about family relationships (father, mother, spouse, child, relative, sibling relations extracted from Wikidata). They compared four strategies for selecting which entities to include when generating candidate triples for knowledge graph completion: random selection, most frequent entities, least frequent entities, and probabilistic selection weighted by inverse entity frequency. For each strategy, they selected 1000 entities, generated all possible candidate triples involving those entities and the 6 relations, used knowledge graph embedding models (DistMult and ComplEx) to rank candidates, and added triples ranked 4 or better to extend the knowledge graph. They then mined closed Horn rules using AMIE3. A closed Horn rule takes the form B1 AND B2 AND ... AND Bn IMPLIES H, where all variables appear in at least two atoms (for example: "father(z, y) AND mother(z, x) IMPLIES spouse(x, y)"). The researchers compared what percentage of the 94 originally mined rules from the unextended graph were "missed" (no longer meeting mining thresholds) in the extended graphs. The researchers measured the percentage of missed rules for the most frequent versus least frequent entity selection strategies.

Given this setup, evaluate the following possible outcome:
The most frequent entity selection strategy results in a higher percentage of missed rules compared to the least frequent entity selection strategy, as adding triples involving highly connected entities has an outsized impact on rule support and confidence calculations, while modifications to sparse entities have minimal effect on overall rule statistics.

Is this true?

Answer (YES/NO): YES